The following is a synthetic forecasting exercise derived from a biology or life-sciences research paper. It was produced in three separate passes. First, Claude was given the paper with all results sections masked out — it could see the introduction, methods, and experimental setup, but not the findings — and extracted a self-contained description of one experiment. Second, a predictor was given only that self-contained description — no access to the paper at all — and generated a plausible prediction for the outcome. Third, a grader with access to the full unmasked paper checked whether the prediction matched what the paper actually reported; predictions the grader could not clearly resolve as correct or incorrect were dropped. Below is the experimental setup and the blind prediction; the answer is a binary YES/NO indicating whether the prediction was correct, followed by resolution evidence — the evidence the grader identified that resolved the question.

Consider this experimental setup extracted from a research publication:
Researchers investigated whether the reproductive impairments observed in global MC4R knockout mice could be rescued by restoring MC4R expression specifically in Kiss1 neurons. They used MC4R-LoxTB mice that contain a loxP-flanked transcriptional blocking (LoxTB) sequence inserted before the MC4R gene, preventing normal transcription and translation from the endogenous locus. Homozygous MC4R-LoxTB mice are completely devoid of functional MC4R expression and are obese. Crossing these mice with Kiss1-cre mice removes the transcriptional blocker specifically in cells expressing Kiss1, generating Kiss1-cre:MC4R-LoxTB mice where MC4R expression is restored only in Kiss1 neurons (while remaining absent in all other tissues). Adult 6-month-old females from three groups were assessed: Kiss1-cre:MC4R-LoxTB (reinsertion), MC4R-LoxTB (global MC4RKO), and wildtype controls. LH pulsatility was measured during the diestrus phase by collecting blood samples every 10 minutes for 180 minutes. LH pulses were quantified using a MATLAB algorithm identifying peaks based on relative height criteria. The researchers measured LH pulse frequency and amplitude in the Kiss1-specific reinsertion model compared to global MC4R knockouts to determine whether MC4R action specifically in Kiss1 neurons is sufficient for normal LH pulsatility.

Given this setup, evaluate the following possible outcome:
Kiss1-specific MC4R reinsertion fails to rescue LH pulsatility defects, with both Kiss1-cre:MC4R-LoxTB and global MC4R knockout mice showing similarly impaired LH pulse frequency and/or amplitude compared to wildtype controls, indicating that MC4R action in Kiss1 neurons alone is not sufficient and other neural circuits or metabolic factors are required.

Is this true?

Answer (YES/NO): NO